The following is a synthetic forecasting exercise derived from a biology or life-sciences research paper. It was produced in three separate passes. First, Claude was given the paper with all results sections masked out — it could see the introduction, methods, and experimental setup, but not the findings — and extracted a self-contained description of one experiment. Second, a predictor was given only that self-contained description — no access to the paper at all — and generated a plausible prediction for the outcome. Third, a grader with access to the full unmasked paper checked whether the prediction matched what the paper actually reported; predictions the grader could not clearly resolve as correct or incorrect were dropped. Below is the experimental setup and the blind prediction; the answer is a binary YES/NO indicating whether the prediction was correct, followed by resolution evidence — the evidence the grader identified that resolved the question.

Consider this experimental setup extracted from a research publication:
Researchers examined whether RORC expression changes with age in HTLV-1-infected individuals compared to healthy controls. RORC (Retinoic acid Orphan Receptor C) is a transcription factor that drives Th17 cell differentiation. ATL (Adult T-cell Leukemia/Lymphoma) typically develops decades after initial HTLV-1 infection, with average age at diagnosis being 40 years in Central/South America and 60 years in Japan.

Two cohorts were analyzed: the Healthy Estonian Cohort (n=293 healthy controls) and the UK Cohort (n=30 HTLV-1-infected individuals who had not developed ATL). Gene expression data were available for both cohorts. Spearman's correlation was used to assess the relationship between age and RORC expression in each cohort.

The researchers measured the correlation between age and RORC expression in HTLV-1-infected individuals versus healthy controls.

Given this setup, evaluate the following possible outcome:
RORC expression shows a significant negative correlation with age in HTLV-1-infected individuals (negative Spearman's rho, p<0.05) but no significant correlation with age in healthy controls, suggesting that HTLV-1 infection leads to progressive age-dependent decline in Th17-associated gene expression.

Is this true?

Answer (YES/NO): YES